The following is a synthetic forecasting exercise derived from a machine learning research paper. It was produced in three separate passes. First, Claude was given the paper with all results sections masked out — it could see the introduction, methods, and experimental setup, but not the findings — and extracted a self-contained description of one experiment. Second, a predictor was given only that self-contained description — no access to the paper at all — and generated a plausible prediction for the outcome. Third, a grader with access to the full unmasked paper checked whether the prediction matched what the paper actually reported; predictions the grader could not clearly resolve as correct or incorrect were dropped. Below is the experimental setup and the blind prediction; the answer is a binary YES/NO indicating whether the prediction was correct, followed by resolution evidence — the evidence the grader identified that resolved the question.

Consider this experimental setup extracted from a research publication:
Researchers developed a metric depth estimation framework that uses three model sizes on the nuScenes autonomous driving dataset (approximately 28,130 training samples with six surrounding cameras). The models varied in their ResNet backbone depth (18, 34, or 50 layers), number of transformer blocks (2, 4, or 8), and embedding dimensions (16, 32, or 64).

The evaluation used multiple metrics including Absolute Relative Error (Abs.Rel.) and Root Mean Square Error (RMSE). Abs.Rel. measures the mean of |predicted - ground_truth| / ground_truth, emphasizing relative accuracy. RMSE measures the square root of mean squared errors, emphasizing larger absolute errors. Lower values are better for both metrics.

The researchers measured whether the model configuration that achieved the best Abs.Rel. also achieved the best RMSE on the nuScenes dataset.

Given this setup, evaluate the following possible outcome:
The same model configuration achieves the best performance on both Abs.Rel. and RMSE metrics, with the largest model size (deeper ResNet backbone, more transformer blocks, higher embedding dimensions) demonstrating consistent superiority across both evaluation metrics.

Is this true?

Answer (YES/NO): NO